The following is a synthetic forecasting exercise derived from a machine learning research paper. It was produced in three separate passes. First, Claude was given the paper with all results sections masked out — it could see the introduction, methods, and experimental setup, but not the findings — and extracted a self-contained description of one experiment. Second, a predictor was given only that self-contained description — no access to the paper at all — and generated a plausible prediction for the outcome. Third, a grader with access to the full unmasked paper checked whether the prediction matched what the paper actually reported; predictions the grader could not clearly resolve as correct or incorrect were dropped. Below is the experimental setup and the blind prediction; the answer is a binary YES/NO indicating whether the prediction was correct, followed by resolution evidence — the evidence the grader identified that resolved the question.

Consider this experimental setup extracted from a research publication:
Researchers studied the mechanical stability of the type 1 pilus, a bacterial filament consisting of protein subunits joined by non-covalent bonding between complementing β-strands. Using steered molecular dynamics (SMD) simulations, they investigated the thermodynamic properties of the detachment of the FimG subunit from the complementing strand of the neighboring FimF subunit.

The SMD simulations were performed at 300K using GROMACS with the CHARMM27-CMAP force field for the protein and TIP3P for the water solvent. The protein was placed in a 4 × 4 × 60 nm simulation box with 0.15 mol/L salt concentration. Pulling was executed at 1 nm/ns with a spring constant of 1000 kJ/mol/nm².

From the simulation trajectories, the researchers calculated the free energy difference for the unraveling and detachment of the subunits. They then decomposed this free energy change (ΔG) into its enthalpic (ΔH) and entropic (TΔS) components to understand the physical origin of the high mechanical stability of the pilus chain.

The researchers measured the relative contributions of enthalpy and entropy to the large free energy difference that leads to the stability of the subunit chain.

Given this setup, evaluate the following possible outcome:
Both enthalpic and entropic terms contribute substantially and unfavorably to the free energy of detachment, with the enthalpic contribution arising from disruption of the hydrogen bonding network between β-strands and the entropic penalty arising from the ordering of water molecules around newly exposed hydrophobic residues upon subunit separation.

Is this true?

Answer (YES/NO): NO